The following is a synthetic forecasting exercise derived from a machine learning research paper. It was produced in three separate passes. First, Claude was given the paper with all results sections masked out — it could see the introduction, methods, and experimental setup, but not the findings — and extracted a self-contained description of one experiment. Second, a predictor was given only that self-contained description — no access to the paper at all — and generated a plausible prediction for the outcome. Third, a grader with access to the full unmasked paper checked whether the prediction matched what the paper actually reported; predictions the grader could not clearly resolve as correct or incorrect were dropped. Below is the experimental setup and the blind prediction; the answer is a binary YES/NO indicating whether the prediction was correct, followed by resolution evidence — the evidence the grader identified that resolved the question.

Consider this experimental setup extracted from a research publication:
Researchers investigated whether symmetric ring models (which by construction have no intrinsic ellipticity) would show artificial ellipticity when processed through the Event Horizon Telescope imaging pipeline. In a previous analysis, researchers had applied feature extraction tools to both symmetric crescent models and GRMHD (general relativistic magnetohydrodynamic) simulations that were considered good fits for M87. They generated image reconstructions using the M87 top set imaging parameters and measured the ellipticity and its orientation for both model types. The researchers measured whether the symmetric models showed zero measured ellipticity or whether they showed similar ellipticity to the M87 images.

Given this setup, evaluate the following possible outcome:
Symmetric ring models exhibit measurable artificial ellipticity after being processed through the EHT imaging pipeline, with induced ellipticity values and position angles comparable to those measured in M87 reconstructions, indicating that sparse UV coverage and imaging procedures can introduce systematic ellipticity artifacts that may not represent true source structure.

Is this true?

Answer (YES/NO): YES